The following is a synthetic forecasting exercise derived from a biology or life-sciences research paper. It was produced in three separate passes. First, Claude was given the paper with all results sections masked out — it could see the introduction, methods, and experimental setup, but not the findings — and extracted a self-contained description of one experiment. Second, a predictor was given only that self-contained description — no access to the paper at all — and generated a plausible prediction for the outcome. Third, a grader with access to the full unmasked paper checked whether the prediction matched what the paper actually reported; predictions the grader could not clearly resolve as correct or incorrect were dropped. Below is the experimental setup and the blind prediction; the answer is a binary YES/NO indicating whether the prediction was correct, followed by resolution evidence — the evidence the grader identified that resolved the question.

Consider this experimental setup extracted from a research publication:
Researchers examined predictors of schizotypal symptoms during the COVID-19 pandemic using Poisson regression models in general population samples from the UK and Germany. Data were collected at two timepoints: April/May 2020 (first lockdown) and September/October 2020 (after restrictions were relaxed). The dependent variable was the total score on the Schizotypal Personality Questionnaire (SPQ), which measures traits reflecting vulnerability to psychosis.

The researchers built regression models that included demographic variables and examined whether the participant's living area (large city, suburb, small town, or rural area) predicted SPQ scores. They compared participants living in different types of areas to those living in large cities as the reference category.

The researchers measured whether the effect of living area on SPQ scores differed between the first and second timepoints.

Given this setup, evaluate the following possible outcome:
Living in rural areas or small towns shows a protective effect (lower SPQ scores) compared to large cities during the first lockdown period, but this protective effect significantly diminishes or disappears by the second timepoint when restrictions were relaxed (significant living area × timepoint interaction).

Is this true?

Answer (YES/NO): NO